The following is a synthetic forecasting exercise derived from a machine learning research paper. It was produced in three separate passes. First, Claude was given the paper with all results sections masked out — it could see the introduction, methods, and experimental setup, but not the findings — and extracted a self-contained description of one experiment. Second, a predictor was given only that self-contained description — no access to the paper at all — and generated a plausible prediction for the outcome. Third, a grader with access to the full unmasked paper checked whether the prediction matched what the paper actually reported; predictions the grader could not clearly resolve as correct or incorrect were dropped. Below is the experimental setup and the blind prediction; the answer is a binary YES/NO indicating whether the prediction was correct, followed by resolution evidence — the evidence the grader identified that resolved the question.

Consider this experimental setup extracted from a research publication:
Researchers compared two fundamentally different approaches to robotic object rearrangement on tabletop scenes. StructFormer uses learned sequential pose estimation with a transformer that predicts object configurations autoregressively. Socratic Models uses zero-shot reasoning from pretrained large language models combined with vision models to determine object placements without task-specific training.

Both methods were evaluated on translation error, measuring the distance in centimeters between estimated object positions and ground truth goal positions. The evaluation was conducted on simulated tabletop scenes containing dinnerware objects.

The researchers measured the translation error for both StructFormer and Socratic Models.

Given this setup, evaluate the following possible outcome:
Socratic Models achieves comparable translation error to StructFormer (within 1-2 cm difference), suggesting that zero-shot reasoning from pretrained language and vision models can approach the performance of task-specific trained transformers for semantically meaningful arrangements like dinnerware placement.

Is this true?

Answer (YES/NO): YES